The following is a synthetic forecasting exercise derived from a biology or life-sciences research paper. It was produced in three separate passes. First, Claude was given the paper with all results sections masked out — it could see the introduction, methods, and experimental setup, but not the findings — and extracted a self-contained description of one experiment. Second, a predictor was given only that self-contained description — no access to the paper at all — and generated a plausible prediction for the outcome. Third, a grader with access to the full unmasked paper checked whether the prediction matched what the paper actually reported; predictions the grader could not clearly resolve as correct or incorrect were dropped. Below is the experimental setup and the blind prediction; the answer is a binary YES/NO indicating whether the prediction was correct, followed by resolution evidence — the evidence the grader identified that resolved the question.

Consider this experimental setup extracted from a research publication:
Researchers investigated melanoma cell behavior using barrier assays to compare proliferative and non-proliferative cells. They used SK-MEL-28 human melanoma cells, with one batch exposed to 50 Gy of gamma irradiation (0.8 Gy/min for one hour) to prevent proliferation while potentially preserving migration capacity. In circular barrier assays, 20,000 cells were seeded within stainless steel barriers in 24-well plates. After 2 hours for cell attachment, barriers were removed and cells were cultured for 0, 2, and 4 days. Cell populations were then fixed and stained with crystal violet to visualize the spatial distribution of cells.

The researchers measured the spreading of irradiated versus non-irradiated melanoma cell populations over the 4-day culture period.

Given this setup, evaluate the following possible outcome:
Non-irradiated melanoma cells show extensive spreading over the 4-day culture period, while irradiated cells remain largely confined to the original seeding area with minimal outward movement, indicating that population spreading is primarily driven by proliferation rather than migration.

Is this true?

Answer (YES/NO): NO